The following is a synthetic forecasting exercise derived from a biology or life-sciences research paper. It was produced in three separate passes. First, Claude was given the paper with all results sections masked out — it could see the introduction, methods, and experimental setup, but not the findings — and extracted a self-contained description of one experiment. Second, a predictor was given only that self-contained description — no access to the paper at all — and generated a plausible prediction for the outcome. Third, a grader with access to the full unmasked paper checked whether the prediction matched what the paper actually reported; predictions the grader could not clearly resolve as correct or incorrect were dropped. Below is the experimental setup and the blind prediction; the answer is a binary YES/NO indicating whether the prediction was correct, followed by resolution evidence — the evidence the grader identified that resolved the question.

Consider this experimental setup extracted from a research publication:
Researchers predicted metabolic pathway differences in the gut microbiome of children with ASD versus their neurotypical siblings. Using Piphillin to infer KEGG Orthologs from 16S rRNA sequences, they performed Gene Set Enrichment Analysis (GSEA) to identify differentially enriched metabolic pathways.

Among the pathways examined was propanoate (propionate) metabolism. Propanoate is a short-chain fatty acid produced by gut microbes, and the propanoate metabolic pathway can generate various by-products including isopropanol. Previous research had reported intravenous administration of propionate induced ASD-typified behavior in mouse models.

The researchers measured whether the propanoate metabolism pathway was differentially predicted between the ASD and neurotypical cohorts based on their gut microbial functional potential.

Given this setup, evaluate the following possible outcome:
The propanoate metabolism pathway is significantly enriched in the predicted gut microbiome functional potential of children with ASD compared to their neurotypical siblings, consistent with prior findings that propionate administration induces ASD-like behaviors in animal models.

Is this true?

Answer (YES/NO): NO